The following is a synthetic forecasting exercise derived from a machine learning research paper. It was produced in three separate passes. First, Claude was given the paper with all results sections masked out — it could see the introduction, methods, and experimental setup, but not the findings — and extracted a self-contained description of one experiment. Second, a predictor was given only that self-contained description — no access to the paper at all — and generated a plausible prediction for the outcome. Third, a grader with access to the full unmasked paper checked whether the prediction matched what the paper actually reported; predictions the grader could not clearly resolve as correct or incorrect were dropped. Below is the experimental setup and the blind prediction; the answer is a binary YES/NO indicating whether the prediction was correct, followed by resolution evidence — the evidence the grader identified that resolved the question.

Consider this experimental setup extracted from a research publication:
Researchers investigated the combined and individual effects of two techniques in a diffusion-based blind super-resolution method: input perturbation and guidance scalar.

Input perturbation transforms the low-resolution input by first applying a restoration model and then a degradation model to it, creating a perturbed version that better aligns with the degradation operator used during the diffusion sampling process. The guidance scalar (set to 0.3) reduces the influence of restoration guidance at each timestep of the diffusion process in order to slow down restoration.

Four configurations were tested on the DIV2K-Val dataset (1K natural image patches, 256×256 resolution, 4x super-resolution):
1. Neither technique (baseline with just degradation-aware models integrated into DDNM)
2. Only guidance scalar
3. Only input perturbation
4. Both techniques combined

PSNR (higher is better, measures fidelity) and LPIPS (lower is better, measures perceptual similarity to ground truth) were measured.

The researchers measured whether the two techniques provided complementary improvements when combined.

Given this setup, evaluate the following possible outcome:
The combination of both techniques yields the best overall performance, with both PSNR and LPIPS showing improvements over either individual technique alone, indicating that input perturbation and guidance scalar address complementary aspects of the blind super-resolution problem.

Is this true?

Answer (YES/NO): YES